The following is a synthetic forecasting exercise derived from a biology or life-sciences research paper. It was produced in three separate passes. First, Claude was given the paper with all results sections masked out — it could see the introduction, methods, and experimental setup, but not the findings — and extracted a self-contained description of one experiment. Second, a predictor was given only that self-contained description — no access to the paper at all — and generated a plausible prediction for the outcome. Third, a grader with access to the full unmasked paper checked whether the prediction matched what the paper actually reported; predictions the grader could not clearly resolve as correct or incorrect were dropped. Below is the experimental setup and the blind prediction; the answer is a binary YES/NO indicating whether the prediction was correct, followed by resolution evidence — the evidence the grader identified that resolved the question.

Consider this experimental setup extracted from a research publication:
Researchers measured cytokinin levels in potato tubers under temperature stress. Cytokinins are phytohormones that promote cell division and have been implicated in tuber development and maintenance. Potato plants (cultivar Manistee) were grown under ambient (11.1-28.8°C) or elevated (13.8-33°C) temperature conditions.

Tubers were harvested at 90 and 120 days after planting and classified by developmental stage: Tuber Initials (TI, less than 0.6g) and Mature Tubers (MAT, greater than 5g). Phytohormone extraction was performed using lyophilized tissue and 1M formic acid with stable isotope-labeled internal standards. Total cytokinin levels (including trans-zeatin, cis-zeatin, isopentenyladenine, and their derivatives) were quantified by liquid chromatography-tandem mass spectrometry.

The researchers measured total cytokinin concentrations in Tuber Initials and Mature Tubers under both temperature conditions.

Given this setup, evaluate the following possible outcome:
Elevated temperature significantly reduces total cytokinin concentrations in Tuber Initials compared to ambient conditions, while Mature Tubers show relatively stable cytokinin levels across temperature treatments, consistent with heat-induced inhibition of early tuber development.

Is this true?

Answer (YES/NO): NO